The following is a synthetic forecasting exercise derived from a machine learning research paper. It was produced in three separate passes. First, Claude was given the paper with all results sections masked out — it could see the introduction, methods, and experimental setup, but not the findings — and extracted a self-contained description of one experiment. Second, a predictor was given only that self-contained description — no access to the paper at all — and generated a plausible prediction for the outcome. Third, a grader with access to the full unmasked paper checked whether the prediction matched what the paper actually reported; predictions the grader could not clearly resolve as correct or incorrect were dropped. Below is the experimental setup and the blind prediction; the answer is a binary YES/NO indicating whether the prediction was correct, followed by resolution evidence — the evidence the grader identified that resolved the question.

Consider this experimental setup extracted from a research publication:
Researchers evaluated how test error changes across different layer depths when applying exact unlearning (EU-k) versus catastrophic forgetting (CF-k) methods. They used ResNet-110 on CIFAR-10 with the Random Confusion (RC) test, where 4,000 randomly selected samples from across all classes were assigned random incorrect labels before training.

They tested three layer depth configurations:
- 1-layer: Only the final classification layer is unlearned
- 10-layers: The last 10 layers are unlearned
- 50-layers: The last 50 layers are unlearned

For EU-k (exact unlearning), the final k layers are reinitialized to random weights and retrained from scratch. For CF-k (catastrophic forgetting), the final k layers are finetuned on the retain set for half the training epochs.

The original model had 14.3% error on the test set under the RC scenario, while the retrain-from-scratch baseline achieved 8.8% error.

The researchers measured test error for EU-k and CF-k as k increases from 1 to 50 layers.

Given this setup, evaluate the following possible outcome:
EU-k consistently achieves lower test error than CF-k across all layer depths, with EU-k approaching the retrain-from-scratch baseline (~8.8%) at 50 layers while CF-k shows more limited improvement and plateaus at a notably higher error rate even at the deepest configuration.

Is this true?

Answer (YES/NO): NO